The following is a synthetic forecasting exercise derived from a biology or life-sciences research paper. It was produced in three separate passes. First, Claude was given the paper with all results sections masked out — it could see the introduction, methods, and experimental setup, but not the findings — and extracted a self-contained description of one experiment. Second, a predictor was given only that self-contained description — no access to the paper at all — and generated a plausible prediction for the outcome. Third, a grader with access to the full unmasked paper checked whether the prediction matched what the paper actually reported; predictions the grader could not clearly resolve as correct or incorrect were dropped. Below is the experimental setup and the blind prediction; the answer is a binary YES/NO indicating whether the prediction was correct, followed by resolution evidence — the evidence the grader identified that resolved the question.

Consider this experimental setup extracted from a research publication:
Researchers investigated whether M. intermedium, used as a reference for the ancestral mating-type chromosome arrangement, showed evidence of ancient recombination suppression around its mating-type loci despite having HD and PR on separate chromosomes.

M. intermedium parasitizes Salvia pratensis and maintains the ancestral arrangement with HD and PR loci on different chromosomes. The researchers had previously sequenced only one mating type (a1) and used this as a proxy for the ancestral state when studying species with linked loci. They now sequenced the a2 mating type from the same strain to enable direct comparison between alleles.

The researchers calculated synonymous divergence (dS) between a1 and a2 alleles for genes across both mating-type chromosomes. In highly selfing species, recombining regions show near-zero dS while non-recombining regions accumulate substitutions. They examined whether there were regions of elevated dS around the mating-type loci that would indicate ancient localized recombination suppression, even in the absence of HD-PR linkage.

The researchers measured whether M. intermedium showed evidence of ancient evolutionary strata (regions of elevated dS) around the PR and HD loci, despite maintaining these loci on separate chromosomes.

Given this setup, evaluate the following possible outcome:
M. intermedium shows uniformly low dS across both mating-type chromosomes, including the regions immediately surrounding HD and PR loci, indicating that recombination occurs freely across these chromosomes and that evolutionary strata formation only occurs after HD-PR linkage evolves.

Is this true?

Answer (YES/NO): NO